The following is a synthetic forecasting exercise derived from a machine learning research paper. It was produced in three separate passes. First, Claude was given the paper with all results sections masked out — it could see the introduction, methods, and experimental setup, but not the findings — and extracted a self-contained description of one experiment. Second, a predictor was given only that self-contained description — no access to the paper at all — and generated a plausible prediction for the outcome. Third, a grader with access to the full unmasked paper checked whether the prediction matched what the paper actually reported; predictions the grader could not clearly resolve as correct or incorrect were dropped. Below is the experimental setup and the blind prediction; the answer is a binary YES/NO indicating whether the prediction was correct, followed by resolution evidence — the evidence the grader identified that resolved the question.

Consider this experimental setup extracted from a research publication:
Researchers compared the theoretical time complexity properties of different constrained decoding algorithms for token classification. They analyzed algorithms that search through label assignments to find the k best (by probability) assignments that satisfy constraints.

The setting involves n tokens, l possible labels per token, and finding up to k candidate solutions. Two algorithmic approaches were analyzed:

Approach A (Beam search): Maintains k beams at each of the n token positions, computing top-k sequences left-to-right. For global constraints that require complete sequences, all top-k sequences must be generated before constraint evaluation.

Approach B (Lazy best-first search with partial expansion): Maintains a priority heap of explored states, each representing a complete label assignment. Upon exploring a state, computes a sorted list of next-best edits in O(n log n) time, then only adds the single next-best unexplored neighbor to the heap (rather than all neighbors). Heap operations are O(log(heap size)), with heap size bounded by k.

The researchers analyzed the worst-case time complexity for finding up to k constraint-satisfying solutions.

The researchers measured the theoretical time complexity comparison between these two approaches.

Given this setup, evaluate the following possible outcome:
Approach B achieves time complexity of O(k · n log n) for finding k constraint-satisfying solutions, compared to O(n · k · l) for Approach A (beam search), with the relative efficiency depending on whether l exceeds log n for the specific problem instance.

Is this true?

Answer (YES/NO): NO